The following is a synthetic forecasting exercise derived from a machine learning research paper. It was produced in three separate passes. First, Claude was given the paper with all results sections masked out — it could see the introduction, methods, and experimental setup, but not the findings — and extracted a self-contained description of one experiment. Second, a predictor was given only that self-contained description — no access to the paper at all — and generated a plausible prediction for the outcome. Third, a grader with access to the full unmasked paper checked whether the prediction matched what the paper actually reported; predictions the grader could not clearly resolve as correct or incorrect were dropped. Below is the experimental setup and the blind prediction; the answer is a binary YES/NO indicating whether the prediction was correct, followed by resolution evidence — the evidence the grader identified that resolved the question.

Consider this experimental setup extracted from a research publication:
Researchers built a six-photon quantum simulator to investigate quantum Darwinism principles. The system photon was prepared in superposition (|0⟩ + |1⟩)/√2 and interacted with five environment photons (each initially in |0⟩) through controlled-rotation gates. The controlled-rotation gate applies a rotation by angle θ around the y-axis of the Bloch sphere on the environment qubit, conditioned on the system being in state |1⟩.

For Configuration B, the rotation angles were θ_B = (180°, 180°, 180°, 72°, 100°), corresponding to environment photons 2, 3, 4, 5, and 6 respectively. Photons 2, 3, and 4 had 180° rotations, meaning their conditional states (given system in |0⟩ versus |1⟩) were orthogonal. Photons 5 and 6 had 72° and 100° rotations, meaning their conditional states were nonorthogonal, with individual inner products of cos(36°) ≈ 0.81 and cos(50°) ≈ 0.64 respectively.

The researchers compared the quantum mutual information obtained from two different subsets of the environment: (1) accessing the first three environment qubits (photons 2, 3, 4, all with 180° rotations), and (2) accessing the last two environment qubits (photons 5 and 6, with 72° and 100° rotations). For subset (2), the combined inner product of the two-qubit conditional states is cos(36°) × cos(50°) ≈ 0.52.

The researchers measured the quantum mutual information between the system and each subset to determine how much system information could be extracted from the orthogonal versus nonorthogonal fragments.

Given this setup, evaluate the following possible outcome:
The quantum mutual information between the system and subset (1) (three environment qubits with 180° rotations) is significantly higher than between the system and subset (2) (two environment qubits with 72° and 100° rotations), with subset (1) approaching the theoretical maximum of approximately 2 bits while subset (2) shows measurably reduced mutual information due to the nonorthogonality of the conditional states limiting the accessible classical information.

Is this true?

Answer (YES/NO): NO